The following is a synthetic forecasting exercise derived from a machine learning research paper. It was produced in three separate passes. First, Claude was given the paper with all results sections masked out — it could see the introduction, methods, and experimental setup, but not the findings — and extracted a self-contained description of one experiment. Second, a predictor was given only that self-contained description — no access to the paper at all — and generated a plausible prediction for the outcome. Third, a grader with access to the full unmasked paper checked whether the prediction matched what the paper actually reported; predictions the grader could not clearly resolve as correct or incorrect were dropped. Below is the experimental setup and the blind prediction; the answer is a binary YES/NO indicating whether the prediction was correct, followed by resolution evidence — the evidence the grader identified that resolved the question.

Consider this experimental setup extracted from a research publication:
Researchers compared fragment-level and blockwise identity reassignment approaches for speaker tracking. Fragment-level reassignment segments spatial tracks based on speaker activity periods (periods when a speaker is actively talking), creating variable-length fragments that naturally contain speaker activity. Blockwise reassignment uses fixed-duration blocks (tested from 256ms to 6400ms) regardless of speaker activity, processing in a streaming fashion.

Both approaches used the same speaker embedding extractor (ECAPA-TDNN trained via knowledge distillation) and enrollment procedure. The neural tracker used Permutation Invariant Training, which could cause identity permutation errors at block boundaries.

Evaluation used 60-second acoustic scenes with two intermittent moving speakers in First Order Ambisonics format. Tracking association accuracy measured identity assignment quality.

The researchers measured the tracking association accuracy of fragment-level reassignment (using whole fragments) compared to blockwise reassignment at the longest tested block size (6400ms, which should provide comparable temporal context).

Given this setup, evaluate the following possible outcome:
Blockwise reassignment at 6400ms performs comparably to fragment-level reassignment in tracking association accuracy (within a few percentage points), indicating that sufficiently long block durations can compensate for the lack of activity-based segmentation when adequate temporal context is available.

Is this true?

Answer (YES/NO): NO